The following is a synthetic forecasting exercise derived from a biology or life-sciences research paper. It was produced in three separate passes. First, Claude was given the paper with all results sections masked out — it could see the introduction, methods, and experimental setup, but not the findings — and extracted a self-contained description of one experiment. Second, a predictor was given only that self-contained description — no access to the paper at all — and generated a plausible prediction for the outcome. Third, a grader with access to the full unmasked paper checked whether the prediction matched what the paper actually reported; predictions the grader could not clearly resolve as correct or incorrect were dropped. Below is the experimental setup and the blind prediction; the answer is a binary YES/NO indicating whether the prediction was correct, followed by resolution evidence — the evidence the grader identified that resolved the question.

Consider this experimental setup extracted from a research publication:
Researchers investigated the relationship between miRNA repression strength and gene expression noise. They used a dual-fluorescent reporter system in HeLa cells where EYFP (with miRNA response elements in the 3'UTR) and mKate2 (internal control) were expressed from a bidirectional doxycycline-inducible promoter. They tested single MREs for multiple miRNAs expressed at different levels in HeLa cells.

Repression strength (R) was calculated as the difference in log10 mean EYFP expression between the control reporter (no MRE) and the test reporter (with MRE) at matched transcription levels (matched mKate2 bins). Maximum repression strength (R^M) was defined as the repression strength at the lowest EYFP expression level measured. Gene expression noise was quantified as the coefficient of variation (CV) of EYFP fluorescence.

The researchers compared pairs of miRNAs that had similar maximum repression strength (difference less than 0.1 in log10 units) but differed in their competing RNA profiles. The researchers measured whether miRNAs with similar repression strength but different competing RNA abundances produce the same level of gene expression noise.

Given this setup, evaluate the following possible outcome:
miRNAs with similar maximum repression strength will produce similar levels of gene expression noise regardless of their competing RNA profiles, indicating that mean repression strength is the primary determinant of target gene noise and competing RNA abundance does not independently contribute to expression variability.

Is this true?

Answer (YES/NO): NO